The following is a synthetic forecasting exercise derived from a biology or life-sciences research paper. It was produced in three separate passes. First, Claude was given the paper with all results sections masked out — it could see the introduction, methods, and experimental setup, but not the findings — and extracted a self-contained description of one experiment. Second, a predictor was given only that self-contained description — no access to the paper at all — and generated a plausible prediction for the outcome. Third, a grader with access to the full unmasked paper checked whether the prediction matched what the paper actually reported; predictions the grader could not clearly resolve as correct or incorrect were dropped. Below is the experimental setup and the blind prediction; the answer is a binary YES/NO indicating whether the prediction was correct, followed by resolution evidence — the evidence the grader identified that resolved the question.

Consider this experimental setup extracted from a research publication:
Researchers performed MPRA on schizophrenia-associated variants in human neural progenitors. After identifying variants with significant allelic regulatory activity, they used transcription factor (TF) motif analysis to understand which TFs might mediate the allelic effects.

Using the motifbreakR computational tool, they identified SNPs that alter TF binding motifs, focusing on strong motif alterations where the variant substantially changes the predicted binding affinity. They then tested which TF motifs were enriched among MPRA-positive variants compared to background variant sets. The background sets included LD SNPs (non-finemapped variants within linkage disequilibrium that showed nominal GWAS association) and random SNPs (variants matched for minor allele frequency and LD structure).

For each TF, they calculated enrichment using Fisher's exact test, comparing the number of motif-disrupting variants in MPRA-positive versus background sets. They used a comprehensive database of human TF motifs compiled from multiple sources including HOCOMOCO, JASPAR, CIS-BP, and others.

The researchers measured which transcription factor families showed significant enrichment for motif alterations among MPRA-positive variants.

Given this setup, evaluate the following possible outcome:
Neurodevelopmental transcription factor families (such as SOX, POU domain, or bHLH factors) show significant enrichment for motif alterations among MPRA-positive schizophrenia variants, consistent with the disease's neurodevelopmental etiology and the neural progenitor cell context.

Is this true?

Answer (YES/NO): NO